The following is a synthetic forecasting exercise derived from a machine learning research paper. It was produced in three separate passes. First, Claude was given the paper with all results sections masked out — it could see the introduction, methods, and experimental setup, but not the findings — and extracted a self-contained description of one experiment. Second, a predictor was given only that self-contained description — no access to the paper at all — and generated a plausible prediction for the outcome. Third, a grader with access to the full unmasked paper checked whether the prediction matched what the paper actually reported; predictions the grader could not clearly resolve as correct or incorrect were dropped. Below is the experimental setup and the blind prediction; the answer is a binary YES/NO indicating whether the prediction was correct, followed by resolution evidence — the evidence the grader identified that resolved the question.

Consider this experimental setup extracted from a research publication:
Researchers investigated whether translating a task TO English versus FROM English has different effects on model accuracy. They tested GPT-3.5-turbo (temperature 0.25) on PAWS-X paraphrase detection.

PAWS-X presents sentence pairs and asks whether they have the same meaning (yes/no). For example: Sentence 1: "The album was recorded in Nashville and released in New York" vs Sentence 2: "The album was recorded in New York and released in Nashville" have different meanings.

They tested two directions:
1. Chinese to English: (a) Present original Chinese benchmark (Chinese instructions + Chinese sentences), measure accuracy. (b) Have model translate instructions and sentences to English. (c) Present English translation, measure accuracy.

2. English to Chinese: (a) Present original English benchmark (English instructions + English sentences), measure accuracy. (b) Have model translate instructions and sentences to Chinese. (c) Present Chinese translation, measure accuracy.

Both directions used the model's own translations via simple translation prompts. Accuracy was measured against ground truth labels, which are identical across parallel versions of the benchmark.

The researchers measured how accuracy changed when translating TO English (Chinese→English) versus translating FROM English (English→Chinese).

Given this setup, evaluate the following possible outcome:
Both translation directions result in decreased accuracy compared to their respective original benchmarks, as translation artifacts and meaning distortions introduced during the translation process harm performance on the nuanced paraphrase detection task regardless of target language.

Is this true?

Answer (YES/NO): NO